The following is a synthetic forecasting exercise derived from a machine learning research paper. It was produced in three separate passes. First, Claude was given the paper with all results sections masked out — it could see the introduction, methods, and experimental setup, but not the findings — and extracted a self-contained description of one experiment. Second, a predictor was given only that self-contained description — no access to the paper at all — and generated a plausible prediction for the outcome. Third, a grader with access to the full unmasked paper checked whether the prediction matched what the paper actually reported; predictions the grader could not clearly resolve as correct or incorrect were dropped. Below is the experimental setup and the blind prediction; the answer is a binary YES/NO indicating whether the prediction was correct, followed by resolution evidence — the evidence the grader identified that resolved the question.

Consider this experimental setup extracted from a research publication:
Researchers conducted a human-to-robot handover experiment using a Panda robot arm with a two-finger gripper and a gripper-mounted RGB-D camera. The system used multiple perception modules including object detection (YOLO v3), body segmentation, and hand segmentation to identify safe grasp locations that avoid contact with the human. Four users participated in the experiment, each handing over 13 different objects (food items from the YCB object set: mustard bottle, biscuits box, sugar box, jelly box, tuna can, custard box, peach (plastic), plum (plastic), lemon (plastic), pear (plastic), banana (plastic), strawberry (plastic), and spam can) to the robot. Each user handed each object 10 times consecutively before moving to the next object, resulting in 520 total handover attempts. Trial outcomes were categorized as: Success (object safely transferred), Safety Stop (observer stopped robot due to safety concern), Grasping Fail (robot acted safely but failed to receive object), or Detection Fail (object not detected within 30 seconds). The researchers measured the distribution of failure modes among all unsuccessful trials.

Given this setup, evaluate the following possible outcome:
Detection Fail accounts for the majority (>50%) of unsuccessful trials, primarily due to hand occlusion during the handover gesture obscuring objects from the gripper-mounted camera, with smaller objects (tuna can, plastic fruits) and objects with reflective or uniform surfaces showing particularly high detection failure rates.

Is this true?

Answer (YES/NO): NO